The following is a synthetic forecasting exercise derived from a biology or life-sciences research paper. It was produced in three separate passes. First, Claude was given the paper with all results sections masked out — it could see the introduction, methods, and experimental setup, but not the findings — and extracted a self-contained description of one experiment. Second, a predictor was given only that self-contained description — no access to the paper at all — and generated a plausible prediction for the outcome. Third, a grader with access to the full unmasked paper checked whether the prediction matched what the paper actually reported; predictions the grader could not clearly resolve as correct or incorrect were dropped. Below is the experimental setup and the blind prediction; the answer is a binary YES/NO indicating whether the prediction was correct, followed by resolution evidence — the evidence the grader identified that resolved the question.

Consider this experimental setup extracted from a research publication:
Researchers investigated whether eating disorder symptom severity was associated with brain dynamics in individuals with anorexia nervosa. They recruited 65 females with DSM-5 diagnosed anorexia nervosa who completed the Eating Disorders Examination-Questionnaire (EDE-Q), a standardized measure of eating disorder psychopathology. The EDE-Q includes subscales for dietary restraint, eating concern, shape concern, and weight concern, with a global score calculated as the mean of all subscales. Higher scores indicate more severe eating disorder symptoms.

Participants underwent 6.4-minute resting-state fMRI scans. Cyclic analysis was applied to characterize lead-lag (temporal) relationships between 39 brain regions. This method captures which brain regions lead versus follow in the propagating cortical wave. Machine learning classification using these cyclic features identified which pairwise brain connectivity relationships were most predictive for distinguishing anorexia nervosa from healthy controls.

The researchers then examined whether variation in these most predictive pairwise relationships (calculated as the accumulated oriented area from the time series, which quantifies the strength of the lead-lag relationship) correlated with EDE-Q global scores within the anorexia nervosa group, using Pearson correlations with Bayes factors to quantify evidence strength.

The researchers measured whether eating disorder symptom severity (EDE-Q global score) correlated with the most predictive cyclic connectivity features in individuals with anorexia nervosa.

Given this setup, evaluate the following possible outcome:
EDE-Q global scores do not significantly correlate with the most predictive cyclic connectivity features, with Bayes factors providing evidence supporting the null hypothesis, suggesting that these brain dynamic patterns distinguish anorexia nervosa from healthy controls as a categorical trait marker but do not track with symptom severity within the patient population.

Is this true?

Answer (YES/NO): NO